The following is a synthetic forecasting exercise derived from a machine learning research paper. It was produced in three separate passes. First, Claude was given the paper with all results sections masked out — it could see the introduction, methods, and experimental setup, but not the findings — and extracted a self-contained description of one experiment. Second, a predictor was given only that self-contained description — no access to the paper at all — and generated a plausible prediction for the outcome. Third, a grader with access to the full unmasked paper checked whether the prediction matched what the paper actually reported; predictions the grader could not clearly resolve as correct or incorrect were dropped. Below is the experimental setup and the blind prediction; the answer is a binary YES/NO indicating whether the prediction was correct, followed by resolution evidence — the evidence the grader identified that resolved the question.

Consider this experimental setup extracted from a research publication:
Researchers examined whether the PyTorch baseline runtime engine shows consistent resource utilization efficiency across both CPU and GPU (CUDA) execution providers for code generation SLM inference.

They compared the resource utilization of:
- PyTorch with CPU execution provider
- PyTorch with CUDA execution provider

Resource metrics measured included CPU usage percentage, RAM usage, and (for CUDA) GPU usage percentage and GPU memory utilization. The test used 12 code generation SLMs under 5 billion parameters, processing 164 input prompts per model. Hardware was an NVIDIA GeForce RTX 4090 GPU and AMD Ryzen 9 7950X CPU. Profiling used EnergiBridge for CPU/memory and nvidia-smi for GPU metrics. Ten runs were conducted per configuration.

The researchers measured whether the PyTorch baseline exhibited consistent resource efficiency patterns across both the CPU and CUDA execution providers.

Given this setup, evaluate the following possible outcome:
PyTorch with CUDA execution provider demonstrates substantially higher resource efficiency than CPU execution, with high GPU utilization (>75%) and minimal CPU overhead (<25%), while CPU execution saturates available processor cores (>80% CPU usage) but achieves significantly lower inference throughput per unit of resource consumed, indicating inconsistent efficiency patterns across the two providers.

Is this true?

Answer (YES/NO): NO